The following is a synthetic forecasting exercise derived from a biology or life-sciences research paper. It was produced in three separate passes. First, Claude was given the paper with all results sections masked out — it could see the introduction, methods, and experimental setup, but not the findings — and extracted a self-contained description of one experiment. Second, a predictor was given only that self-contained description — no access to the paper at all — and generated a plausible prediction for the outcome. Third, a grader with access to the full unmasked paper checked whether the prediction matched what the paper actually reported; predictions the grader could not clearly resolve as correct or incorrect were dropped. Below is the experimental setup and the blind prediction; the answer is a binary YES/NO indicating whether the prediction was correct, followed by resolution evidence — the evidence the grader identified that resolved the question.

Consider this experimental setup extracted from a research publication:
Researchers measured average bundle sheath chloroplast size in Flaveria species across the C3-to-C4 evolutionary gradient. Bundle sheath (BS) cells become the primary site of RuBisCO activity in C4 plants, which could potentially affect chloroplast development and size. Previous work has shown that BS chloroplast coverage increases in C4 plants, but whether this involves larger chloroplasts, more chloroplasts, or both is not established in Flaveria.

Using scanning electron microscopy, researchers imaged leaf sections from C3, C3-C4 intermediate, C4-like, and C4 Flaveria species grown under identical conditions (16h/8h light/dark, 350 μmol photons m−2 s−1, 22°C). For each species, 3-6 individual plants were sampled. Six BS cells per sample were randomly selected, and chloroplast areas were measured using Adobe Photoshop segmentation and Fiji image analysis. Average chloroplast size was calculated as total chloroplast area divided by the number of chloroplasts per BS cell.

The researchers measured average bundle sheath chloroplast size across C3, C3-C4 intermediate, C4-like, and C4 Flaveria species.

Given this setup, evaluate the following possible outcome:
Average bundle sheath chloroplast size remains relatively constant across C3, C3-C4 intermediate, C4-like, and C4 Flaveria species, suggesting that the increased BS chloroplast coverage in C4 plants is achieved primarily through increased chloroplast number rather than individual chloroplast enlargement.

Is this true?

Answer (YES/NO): NO